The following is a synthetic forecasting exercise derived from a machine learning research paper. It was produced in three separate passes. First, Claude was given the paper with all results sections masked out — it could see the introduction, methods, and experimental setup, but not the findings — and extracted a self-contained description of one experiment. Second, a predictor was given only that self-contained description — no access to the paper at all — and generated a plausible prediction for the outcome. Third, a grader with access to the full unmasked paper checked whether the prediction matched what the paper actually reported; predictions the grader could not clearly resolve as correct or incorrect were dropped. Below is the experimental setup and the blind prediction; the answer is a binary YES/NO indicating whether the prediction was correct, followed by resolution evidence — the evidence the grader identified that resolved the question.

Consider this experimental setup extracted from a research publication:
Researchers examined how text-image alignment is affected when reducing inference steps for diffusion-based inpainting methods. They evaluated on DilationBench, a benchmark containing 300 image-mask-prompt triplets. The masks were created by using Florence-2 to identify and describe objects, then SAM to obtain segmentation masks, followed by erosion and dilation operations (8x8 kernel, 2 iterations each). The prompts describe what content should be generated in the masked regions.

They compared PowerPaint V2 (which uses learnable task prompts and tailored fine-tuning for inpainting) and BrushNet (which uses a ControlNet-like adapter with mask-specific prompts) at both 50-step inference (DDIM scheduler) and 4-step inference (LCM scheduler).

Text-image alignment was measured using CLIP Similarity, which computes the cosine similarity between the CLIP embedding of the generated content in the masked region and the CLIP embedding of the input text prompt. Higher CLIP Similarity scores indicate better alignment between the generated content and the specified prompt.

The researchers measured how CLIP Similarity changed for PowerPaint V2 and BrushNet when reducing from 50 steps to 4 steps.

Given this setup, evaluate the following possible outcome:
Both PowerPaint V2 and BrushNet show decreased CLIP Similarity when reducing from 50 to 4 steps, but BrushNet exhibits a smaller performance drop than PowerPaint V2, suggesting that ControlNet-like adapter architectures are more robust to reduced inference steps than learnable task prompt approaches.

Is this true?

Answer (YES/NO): YES